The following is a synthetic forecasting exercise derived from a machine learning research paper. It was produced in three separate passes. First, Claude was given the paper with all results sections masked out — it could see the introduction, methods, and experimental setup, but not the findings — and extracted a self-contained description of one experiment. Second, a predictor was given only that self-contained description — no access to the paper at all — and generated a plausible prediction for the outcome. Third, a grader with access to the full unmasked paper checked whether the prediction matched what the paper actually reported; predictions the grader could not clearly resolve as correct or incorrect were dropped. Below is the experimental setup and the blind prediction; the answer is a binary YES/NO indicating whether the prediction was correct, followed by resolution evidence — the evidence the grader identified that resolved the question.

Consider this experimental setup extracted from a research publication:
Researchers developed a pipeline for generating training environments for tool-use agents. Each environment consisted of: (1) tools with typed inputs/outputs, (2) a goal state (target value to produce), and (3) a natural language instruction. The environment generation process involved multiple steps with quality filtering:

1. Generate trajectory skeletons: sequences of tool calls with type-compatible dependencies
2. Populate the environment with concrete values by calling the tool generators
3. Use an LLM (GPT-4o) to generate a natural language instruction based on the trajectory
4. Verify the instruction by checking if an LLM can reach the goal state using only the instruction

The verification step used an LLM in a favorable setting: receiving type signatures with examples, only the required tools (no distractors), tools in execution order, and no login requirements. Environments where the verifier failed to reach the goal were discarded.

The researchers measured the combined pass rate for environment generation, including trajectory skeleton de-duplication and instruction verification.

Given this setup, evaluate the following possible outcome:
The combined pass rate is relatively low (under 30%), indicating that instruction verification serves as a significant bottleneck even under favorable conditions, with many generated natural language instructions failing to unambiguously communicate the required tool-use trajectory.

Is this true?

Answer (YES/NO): NO